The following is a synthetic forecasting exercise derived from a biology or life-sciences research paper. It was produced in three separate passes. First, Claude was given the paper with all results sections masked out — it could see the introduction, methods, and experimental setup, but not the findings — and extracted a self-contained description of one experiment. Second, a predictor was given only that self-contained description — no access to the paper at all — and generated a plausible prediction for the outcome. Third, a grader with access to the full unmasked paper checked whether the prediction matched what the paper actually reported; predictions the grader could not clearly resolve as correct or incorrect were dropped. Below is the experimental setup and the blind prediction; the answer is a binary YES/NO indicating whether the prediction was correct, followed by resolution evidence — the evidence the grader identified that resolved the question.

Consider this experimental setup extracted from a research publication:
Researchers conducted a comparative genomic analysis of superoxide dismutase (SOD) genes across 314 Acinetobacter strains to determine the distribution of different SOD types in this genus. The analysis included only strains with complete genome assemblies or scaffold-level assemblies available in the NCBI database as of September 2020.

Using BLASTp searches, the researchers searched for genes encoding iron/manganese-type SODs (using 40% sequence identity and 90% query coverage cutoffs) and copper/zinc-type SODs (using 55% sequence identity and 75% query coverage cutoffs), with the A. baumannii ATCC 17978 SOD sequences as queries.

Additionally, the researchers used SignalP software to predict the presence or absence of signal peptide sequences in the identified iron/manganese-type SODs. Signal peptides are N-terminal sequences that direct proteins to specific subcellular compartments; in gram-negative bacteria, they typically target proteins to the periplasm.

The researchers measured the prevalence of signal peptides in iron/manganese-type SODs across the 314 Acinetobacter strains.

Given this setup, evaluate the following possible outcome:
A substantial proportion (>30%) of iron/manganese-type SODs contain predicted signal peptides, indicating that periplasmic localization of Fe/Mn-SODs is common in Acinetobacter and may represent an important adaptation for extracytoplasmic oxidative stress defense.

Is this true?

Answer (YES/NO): NO